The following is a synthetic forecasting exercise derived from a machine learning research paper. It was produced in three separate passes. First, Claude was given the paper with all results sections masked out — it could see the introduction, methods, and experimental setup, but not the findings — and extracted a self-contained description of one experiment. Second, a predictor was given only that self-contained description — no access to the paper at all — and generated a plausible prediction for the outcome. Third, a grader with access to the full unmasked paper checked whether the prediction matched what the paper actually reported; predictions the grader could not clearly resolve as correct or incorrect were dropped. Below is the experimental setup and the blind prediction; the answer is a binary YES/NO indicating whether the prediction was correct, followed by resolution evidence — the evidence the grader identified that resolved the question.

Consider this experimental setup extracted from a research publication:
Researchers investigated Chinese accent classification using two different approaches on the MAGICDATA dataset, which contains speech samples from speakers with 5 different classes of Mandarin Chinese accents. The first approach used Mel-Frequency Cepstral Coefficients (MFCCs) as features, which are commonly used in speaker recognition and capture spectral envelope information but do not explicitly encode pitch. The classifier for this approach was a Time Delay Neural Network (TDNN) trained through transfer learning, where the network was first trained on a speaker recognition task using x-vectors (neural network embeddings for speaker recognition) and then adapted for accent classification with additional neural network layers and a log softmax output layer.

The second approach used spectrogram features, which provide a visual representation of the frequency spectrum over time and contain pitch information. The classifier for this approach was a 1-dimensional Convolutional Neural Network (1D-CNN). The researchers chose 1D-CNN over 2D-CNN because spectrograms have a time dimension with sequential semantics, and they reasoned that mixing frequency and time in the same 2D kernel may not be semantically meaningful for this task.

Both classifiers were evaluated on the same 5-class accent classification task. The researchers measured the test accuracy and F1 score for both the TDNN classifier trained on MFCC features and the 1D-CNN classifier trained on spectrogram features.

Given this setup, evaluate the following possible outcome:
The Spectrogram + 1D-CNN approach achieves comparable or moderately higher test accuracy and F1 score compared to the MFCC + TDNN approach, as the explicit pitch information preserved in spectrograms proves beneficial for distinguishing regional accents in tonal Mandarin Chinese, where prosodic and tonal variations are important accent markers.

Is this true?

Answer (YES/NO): YES